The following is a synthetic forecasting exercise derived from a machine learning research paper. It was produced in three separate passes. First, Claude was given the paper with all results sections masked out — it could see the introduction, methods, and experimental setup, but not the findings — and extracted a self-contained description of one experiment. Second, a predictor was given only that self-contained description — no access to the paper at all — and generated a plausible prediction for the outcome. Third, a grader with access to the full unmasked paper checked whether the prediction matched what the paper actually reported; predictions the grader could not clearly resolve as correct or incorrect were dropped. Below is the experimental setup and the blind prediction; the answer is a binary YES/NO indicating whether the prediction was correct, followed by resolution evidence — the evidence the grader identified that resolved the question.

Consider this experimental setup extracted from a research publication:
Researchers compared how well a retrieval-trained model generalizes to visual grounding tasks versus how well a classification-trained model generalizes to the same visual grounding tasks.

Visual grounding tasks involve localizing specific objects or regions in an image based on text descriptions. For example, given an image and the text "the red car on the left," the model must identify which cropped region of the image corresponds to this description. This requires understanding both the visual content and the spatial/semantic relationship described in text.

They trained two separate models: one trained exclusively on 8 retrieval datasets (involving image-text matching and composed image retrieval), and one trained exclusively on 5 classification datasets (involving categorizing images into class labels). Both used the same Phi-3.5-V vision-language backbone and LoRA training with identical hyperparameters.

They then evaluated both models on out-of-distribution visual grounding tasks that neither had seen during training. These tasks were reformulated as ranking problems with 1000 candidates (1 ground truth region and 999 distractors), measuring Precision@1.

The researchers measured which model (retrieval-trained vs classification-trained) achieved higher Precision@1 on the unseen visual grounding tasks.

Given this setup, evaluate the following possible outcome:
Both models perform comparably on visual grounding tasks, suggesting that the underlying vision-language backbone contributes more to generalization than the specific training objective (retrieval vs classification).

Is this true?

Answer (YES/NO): NO